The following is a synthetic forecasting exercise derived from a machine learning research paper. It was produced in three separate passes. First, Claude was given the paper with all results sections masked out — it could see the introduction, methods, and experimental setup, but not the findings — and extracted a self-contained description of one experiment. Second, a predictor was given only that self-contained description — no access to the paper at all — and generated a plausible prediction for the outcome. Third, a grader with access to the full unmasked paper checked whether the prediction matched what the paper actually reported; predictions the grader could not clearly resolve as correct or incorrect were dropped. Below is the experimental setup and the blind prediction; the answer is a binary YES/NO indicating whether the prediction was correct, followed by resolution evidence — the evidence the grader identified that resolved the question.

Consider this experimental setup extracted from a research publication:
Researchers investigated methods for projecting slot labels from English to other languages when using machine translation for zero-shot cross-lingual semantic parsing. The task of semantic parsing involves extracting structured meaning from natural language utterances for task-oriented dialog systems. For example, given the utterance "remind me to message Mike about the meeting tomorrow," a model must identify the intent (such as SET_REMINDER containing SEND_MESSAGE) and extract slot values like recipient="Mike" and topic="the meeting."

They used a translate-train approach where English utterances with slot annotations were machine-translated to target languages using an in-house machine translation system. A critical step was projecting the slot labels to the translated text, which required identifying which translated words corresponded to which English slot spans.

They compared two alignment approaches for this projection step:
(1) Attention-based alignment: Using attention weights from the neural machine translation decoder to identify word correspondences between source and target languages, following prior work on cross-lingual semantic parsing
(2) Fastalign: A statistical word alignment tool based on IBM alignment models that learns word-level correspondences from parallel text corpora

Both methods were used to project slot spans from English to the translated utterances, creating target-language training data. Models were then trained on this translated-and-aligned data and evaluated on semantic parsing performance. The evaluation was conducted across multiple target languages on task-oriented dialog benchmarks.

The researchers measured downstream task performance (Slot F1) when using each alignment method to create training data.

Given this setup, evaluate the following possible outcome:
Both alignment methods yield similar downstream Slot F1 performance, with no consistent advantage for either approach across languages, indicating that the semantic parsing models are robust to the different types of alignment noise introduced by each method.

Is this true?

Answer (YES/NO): NO